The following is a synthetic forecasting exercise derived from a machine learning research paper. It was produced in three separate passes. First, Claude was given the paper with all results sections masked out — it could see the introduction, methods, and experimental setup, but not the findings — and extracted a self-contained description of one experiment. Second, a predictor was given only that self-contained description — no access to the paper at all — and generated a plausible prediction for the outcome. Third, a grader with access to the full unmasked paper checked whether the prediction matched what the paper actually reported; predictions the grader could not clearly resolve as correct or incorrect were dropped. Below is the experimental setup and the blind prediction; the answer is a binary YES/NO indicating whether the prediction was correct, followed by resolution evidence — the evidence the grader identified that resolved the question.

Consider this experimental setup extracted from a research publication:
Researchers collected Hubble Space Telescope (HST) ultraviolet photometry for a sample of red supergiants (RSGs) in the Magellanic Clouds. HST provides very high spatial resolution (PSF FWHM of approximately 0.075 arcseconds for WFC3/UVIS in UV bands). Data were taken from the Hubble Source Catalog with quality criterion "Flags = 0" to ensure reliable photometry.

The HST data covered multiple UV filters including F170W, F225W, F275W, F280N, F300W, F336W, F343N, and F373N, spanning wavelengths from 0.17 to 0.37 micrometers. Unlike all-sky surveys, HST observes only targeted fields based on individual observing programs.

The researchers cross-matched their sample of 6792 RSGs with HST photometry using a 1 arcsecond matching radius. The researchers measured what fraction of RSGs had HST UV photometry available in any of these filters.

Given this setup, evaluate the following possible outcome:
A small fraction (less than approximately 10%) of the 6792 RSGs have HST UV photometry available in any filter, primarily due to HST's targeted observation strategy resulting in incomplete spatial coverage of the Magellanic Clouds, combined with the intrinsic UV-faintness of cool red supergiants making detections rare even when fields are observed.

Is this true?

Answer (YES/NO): YES